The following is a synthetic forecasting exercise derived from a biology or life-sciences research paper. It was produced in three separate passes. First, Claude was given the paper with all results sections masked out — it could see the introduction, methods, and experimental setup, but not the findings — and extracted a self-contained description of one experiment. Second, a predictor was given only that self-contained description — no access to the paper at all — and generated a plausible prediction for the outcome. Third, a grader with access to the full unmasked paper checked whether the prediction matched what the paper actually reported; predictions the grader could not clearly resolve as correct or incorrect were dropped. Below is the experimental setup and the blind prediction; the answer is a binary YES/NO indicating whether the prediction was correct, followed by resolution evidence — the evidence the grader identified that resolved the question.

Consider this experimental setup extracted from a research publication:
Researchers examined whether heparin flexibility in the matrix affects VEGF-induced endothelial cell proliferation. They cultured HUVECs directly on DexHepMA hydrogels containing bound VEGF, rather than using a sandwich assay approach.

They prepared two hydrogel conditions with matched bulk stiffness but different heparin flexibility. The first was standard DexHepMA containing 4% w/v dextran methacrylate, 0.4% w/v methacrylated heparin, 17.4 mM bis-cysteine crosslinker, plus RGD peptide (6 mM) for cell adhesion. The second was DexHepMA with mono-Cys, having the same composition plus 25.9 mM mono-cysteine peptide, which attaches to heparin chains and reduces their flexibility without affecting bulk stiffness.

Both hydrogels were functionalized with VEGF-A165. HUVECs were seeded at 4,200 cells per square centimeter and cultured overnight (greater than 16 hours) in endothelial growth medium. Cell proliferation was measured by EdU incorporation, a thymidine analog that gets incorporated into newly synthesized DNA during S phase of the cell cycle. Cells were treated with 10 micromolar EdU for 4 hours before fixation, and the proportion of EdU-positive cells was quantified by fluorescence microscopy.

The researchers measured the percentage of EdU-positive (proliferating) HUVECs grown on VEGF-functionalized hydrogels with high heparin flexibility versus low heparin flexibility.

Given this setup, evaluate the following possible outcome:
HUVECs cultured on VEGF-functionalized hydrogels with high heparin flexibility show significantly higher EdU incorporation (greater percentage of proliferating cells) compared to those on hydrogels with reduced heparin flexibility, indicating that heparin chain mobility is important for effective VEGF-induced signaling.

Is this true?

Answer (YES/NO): YES